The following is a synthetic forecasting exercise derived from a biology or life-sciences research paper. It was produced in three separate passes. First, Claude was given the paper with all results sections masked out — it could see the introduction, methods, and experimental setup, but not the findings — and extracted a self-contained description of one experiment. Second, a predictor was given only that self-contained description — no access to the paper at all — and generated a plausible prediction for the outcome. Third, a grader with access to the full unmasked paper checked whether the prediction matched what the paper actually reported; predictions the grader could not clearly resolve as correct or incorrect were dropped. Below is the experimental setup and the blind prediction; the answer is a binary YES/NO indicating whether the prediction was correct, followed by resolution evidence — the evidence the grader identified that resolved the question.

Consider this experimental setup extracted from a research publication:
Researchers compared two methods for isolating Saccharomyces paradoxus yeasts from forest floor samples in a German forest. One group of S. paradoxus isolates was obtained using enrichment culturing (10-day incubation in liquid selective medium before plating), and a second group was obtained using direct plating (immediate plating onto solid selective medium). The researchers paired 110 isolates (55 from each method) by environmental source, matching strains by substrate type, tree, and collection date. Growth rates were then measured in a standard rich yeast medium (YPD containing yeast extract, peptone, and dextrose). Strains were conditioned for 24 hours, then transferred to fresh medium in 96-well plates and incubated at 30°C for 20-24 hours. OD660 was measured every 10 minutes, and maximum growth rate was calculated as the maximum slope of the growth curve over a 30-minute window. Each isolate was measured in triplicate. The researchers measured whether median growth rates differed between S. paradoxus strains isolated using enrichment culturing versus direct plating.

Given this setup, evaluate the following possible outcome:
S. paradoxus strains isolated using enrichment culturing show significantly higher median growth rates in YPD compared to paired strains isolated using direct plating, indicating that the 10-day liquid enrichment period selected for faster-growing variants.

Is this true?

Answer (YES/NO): NO